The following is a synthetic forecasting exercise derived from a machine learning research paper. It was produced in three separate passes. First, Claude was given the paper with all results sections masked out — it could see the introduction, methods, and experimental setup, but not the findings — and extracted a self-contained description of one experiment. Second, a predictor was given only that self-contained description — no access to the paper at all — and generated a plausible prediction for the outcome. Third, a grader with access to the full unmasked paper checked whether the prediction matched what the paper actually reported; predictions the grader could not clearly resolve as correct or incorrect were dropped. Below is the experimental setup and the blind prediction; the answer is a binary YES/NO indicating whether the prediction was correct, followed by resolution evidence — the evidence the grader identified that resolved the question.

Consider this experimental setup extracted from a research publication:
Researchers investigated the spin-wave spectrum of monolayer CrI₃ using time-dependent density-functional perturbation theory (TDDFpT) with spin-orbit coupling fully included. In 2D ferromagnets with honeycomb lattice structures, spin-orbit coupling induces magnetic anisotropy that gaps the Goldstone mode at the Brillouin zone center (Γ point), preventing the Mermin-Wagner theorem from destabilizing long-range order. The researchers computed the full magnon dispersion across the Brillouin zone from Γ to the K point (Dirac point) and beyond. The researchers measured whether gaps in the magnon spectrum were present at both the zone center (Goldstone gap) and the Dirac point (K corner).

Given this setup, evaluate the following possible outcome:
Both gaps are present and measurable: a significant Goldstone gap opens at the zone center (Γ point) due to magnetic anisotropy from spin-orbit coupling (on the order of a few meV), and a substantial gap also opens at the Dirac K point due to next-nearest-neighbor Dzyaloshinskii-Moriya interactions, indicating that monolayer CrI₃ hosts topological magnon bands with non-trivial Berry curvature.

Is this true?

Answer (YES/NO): NO